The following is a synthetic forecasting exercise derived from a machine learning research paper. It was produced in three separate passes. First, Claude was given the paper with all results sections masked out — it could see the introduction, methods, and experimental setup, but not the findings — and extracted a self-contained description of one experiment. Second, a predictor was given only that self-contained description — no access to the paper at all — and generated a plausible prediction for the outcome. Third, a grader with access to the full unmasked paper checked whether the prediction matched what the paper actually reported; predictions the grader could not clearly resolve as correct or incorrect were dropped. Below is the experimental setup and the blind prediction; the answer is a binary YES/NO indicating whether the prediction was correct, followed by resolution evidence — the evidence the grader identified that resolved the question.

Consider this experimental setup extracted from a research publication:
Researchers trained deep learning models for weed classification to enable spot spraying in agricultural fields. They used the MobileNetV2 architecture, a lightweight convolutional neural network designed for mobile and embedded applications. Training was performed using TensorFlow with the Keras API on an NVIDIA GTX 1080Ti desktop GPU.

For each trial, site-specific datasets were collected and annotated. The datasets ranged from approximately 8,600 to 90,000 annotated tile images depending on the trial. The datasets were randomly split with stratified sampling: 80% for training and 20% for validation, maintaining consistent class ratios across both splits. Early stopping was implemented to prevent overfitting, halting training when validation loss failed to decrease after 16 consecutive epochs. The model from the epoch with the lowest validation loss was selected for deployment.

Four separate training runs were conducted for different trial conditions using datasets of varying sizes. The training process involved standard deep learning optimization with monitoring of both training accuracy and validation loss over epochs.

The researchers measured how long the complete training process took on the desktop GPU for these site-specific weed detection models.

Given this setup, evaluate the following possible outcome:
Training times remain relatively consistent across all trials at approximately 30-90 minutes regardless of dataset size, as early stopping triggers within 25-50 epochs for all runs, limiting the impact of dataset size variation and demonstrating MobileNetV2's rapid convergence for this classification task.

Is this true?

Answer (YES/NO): NO